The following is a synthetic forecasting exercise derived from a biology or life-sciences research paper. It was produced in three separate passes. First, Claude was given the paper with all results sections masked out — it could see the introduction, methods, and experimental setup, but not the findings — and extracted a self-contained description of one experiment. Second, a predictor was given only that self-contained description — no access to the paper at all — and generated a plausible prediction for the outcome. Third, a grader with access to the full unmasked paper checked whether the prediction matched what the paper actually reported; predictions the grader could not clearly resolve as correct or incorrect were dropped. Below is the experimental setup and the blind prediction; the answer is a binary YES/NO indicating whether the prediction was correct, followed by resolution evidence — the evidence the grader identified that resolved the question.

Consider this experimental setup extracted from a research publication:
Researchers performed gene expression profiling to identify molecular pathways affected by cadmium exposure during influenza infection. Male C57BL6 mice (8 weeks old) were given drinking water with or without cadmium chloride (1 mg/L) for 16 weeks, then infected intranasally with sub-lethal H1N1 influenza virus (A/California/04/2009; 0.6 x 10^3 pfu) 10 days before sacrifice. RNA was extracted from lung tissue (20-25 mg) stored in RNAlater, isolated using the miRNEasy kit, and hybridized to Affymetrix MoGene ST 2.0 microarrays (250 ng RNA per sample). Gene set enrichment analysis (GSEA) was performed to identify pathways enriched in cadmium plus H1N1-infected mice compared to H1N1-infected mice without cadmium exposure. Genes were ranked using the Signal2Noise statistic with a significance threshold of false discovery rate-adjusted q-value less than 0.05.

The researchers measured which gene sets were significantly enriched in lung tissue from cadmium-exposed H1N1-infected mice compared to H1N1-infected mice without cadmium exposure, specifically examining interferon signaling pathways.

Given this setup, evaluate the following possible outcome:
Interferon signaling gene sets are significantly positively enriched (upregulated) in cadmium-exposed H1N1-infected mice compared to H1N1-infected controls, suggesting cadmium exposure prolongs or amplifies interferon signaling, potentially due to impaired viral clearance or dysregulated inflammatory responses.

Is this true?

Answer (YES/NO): YES